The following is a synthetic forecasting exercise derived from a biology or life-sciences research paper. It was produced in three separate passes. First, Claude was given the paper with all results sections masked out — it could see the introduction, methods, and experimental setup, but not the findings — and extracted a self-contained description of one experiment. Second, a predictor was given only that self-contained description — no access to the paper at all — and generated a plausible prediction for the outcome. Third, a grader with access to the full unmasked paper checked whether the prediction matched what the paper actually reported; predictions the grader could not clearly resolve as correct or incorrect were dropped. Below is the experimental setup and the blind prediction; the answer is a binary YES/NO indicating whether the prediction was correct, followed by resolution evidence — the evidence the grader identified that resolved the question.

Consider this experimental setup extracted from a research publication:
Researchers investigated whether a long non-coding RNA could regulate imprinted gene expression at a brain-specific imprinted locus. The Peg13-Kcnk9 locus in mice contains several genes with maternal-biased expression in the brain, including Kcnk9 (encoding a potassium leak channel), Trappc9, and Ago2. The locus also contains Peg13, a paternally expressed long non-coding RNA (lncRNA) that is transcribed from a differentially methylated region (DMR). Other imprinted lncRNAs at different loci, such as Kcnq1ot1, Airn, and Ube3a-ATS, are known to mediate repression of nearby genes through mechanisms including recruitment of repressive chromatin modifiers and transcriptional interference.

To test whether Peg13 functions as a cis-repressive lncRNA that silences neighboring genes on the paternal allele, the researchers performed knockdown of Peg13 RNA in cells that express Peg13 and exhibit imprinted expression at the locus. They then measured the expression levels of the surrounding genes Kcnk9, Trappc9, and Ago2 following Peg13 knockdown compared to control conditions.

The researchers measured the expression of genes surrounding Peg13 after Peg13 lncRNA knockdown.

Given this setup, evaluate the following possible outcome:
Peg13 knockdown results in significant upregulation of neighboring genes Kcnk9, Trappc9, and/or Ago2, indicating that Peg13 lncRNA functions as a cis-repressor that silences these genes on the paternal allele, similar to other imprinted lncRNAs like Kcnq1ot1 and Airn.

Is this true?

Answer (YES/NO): NO